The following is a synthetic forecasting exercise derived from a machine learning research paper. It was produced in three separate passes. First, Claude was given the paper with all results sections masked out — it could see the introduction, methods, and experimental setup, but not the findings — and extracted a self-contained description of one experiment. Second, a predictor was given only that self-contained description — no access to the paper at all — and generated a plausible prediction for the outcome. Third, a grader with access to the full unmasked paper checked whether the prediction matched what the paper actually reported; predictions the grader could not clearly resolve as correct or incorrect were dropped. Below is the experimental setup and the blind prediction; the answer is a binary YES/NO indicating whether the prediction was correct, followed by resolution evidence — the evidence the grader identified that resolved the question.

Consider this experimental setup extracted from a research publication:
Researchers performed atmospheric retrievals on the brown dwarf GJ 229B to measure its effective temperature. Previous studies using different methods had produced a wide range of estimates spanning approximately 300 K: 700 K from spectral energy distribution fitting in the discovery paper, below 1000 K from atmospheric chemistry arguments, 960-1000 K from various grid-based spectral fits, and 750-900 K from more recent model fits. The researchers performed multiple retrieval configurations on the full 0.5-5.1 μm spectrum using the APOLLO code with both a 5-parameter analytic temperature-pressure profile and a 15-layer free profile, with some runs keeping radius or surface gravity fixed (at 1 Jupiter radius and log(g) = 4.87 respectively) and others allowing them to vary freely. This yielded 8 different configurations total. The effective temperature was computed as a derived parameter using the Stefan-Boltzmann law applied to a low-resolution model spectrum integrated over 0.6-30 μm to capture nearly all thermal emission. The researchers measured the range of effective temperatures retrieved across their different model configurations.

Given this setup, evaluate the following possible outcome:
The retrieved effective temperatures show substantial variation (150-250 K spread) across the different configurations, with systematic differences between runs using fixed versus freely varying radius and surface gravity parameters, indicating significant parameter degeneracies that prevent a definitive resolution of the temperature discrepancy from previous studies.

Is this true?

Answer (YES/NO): NO